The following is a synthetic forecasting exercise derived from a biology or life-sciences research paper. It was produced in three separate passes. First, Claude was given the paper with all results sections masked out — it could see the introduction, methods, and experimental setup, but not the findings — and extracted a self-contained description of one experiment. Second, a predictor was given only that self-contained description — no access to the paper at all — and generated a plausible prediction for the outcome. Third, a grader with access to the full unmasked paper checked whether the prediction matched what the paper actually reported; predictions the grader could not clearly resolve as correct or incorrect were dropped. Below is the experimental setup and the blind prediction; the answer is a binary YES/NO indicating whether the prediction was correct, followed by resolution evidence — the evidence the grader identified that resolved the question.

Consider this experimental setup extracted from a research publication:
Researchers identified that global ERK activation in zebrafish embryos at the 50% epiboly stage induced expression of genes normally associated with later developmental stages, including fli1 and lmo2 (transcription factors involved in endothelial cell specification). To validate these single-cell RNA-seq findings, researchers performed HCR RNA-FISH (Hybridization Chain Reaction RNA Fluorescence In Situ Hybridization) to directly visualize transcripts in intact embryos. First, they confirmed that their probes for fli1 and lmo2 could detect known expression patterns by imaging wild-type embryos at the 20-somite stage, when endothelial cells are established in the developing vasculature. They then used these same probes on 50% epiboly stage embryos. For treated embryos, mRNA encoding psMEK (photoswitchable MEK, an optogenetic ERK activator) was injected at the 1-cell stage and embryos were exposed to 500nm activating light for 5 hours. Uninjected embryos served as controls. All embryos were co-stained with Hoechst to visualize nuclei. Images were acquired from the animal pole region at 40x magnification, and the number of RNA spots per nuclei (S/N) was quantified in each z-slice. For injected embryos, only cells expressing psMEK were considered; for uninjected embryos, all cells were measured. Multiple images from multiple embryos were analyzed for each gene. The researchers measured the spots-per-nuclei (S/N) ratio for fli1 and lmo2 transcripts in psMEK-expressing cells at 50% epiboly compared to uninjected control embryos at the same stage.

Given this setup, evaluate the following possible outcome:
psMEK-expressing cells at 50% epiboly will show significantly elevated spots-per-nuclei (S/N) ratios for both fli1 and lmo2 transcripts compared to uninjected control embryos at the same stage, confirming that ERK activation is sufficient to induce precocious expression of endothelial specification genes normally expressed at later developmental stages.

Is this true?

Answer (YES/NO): YES